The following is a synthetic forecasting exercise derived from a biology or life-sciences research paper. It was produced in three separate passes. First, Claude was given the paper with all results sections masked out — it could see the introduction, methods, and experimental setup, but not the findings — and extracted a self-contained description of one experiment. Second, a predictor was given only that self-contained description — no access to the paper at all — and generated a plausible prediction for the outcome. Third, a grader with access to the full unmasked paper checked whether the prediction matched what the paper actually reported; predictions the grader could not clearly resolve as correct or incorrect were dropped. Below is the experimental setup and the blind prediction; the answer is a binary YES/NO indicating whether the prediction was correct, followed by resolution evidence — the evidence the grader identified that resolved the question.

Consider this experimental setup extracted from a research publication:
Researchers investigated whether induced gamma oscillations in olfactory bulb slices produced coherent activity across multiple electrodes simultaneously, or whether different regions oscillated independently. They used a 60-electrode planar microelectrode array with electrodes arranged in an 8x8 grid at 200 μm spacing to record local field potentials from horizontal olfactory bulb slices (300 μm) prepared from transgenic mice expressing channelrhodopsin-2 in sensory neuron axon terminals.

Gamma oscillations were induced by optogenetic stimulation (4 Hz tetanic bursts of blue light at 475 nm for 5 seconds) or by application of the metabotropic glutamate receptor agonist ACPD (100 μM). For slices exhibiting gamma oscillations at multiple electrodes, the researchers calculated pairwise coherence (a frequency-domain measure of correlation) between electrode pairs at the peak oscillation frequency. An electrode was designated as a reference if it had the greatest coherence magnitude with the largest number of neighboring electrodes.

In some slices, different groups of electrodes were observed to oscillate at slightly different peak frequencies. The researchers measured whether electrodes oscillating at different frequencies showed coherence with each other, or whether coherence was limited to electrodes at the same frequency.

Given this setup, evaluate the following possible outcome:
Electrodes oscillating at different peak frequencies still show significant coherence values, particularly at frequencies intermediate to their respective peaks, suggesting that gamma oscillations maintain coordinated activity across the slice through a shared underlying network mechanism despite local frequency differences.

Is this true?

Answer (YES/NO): NO